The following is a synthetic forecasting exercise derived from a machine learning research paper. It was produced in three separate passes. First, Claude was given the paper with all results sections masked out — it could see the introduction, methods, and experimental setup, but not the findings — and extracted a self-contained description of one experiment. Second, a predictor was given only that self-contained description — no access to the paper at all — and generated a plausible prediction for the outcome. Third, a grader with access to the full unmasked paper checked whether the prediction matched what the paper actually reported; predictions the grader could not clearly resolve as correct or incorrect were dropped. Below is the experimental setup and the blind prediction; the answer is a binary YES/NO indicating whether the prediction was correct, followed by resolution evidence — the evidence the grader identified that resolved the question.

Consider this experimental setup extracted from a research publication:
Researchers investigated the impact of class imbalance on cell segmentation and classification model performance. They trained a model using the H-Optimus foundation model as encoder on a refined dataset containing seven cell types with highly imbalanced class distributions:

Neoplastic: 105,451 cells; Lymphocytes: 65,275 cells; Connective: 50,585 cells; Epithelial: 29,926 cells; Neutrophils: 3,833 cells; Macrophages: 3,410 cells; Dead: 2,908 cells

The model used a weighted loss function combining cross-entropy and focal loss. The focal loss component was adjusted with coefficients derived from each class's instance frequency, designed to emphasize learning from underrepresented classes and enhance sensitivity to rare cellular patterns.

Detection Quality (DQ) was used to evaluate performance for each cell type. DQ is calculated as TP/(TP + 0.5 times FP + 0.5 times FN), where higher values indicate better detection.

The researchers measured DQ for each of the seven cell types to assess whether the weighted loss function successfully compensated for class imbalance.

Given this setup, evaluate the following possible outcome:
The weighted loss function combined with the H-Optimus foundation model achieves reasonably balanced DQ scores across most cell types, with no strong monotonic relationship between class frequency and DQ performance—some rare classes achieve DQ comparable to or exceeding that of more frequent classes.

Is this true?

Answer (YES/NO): YES